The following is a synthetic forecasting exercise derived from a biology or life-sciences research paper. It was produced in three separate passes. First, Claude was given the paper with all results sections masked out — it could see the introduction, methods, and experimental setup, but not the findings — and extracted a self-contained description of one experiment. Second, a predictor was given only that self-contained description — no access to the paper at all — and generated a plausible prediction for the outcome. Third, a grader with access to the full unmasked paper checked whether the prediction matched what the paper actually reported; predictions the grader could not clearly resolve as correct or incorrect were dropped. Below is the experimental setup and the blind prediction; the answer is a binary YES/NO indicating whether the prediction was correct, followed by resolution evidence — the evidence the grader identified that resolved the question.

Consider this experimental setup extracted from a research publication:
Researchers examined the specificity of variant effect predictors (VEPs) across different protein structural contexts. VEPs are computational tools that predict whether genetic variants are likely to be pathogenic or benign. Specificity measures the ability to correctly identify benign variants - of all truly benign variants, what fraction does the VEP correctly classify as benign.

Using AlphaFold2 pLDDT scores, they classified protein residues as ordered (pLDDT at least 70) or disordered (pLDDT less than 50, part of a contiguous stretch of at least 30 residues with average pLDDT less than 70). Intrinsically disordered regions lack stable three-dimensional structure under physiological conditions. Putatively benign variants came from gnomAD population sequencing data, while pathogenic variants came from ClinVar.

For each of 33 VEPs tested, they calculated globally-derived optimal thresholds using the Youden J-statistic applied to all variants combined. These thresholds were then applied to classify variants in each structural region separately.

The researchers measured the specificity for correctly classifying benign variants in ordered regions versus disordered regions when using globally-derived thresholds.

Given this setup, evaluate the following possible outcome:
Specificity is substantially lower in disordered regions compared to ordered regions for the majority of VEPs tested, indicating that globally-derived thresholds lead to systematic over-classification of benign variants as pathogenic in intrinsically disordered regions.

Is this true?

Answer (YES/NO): NO